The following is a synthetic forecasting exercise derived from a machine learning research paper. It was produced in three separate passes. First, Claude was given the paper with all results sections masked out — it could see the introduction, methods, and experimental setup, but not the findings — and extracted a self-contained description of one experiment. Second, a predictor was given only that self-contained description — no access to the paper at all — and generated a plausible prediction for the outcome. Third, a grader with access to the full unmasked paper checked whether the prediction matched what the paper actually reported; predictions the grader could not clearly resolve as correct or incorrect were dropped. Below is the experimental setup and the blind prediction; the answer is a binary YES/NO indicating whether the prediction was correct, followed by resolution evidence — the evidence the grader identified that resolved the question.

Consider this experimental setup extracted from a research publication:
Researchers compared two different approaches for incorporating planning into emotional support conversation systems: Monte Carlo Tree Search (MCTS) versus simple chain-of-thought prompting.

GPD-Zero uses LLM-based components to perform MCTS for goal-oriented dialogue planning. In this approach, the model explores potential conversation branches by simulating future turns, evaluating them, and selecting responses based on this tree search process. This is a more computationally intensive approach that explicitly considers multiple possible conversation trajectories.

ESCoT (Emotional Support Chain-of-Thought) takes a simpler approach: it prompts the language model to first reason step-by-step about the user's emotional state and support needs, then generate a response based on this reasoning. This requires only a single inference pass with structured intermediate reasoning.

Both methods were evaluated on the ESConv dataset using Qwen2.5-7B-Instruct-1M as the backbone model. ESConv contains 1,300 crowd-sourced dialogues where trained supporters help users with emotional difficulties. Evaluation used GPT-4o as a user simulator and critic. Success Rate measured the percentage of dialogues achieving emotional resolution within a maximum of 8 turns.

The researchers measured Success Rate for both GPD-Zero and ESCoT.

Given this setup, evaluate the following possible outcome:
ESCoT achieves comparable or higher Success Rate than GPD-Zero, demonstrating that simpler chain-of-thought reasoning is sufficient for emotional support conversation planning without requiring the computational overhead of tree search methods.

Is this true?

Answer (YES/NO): YES